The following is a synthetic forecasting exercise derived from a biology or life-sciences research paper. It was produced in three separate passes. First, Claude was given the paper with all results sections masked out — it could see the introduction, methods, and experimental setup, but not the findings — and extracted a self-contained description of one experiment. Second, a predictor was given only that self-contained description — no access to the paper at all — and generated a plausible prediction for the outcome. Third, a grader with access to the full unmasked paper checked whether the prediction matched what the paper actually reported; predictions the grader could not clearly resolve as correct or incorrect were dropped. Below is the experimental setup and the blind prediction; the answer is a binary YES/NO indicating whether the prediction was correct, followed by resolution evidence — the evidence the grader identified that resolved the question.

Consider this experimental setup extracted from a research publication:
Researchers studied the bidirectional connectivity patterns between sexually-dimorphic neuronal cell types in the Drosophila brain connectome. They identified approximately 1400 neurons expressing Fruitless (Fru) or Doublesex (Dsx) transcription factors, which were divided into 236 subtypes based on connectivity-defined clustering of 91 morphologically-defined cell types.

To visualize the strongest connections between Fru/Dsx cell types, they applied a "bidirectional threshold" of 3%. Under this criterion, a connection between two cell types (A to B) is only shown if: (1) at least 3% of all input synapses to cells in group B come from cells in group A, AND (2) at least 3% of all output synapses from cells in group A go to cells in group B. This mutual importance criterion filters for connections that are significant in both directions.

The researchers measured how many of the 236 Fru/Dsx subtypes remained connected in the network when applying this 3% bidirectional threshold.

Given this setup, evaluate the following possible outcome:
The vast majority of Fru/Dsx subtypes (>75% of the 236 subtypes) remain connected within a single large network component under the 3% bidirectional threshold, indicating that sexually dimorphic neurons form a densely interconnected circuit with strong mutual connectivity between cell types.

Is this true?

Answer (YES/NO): NO